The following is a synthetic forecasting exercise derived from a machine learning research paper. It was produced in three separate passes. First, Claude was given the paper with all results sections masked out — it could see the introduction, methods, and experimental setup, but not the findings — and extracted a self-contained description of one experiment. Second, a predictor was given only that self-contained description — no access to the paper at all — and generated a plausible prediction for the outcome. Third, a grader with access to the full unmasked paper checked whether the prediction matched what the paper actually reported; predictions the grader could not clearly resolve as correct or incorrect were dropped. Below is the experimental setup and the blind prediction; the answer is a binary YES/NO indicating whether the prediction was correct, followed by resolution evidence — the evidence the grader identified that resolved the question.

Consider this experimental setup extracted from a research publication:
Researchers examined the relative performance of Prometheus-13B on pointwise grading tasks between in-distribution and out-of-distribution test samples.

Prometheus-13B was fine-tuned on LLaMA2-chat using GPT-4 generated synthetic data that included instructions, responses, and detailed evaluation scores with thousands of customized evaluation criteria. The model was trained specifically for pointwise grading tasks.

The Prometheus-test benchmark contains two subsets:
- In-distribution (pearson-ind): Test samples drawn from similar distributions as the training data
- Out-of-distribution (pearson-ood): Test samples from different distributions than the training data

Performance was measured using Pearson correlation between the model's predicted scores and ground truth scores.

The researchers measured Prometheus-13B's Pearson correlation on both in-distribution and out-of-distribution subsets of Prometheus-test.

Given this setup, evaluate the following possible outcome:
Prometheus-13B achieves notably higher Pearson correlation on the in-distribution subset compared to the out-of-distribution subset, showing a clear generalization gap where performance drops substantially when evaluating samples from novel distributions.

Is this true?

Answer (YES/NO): NO